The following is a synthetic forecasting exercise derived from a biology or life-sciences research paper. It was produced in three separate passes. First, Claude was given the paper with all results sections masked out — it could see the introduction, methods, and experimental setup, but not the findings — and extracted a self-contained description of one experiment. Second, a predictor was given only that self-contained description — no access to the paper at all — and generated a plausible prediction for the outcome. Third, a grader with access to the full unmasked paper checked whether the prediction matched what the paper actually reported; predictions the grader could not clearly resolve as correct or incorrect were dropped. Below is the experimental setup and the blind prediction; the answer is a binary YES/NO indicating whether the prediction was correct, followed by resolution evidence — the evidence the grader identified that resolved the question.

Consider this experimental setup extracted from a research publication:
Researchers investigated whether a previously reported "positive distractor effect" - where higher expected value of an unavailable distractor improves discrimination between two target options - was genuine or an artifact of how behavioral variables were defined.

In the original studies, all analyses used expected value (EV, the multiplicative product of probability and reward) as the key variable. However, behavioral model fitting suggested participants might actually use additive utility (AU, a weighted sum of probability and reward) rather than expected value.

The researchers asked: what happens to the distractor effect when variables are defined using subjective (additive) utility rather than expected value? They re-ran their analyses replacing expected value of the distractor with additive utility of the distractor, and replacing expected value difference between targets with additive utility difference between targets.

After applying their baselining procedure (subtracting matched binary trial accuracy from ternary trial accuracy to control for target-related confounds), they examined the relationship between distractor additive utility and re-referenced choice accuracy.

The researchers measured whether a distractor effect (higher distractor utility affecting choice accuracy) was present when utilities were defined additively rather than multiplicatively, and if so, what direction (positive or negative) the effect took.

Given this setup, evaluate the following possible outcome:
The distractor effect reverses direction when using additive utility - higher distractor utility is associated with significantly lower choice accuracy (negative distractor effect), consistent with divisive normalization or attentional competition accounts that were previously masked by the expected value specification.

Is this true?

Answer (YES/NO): NO